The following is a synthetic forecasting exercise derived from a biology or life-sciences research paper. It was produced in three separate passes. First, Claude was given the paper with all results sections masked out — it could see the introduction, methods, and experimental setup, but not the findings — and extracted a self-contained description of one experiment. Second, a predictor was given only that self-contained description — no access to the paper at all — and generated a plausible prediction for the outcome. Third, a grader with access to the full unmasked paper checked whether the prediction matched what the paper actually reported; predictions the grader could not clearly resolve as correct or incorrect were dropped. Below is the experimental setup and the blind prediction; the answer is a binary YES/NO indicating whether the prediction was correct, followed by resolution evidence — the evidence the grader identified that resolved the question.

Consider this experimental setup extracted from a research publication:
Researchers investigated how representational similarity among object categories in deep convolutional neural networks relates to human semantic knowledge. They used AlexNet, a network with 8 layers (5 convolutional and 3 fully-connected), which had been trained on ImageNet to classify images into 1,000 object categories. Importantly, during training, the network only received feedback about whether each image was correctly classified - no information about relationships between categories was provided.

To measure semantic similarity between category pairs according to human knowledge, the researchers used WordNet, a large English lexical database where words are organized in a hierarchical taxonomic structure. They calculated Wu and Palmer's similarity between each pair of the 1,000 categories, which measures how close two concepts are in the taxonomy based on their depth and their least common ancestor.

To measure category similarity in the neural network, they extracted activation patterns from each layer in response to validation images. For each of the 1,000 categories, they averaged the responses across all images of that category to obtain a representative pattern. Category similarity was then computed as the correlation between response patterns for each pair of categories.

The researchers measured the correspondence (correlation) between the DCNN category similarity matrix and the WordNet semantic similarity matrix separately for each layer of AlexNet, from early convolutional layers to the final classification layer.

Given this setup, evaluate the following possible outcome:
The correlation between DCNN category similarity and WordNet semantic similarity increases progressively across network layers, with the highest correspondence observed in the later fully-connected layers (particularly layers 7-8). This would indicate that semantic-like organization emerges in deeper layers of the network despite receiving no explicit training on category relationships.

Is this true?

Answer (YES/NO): YES